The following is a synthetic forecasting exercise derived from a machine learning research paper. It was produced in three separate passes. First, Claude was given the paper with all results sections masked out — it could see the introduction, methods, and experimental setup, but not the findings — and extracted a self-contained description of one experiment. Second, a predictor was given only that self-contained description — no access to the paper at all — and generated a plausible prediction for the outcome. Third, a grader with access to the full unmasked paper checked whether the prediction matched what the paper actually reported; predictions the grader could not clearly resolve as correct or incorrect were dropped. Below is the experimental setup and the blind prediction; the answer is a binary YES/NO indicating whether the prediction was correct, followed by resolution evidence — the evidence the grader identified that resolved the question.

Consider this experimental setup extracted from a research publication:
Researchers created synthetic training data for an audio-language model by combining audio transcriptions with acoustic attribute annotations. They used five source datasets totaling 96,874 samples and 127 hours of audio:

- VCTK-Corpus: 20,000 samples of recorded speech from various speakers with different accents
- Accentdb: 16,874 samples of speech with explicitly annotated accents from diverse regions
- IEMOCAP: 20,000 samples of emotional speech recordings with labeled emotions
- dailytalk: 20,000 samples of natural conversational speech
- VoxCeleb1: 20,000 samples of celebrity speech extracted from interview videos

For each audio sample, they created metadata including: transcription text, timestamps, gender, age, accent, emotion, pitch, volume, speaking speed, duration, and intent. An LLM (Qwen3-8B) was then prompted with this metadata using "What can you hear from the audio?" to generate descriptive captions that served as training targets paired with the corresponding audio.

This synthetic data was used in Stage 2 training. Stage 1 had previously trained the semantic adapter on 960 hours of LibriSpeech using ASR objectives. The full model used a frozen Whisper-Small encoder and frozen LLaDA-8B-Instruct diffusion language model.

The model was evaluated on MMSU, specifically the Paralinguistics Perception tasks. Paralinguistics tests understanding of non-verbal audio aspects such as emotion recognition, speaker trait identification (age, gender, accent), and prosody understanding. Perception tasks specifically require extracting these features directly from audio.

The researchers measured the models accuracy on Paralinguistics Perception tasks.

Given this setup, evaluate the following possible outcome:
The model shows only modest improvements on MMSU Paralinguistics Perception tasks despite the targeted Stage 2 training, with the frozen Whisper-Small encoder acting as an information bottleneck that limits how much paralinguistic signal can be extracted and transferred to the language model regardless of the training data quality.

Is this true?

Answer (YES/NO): NO